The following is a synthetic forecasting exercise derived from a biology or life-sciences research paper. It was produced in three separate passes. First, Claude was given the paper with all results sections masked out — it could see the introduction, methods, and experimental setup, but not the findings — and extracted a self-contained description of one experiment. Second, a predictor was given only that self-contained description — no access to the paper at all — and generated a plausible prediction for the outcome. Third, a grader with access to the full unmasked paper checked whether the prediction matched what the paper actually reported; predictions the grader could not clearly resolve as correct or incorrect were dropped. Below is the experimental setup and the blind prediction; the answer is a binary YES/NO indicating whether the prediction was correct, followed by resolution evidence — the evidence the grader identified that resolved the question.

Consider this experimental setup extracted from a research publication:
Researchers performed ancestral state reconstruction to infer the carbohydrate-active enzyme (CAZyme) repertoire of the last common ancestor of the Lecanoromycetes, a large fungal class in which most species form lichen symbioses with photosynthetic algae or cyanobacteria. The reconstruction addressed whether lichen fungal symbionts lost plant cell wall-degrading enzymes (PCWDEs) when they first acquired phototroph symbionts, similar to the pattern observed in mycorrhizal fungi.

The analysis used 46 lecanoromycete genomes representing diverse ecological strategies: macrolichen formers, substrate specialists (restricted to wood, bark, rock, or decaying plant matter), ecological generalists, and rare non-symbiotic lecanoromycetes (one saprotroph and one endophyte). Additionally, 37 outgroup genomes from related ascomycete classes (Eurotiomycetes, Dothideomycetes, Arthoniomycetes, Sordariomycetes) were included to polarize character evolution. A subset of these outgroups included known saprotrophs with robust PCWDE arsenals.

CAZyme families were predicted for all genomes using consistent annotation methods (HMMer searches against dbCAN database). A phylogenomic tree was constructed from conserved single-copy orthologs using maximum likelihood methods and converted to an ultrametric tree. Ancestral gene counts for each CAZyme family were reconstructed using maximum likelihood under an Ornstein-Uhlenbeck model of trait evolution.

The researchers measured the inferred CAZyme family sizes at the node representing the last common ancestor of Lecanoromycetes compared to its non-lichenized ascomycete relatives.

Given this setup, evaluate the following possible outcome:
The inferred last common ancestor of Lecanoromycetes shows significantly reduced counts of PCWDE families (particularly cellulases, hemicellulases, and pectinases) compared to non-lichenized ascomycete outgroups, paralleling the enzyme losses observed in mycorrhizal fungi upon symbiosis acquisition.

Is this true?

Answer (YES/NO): NO